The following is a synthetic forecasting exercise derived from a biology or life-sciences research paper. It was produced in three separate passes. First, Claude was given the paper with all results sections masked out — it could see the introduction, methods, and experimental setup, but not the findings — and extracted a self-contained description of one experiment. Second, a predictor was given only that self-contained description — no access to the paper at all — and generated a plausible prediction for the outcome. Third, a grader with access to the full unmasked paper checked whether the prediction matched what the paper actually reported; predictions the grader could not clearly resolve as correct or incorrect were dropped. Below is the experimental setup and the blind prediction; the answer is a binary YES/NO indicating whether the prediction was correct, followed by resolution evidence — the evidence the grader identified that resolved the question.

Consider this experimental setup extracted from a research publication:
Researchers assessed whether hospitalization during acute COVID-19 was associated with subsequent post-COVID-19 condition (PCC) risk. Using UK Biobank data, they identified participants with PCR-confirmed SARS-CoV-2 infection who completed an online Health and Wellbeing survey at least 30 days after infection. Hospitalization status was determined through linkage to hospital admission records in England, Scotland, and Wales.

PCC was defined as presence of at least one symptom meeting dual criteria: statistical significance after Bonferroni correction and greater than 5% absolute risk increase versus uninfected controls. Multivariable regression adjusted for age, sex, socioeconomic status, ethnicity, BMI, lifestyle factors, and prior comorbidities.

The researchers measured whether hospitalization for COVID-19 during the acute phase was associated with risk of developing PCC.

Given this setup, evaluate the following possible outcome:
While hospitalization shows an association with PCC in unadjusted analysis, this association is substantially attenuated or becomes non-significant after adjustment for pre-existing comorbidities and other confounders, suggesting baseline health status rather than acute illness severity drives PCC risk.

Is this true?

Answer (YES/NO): NO